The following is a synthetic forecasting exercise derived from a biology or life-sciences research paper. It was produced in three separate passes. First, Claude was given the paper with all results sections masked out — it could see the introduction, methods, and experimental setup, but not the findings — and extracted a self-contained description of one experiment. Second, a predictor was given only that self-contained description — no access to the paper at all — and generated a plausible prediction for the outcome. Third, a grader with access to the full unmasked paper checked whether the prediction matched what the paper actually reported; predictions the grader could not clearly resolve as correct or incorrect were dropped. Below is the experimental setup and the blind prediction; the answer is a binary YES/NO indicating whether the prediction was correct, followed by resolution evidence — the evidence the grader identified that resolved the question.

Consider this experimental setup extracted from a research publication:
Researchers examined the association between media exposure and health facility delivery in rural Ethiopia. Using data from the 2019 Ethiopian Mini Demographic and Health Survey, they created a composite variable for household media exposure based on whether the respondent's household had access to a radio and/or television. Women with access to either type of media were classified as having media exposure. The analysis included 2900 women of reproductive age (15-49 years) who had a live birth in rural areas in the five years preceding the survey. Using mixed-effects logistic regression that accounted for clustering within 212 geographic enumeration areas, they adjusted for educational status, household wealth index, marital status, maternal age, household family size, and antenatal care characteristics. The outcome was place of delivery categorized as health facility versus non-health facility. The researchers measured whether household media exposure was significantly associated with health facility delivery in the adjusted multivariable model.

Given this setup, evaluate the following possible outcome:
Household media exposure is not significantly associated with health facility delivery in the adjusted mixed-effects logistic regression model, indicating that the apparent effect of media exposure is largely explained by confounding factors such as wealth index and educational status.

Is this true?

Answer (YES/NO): YES